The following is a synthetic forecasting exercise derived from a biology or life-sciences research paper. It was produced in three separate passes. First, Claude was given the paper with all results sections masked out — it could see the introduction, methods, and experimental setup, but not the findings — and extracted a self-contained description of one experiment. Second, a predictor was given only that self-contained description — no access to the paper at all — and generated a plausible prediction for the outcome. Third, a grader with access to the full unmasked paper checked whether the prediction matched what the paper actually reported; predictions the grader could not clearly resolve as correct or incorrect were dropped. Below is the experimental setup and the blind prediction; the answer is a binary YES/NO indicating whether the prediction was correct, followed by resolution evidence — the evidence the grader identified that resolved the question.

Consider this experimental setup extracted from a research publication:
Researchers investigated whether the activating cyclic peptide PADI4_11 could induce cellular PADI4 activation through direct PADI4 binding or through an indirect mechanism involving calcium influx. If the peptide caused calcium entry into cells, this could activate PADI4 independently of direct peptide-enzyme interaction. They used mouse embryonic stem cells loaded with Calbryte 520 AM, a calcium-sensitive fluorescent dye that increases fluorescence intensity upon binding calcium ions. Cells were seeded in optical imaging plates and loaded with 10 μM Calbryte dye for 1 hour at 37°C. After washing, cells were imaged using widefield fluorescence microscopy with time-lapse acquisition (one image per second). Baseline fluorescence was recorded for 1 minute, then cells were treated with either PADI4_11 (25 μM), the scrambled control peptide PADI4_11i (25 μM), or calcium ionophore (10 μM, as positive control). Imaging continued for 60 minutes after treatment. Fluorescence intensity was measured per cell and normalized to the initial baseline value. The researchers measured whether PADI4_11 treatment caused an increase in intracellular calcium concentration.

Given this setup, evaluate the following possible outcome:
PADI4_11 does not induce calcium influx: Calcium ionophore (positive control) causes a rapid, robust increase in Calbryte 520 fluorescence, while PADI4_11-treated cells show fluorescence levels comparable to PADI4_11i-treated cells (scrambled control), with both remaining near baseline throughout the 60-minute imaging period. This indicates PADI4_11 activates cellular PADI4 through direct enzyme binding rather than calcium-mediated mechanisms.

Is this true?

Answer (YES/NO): YES